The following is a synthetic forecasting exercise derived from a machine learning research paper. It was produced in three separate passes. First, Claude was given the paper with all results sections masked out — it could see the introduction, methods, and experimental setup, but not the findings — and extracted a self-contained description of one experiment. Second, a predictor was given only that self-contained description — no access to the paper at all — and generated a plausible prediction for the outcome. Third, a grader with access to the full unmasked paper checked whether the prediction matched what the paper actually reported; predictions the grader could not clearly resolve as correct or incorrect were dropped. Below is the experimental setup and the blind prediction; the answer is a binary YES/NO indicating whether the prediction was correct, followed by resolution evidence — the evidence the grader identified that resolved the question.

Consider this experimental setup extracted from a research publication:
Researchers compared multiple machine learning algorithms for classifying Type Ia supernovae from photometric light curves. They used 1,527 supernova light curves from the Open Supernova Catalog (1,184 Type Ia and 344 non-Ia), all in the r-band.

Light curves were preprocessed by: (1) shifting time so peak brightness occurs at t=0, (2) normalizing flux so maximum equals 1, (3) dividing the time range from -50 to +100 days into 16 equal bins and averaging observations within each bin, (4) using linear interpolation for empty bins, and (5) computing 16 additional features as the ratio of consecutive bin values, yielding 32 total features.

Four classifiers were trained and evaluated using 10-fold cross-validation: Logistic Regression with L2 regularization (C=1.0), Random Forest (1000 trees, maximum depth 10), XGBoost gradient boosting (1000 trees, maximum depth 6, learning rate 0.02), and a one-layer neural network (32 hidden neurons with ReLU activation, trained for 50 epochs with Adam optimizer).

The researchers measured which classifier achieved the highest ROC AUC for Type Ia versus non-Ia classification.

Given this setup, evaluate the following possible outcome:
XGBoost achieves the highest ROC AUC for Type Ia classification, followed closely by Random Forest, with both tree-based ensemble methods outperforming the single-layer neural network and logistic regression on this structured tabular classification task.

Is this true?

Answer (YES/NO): NO